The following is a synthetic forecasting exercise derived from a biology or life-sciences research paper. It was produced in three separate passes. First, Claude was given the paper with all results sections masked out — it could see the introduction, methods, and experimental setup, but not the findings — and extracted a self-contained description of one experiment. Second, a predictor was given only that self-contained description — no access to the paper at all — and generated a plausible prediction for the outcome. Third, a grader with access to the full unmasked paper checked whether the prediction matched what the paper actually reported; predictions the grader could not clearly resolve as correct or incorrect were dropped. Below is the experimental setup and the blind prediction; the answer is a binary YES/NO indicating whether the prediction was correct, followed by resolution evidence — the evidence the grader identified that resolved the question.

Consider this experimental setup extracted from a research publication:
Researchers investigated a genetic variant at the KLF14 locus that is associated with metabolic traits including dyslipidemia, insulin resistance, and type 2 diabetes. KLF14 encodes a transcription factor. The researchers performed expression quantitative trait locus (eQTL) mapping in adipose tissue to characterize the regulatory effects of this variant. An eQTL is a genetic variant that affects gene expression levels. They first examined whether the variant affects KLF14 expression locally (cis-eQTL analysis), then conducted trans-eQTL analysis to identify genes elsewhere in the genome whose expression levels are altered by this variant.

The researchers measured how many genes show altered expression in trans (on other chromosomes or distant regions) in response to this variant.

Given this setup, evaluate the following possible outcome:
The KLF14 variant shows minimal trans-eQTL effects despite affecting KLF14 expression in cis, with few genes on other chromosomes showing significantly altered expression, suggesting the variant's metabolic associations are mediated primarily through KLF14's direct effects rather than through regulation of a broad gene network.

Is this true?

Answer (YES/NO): NO